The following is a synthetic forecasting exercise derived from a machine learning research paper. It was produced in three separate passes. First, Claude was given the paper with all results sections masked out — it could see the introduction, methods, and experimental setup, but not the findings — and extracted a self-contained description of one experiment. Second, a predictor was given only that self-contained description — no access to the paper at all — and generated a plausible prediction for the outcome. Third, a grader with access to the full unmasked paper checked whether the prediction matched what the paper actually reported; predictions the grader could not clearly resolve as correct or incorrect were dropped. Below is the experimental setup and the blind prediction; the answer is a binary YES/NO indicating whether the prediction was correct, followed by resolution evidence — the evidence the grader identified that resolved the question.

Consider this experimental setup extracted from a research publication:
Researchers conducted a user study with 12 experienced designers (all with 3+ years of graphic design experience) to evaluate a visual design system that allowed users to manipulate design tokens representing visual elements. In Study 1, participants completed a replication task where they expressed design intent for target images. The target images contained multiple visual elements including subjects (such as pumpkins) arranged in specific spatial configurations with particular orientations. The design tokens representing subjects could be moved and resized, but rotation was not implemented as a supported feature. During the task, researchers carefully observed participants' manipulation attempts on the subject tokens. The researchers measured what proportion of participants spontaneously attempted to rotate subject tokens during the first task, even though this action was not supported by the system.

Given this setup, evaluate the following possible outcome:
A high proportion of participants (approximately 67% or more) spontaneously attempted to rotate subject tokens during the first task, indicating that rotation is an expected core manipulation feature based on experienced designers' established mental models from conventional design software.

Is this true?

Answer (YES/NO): NO